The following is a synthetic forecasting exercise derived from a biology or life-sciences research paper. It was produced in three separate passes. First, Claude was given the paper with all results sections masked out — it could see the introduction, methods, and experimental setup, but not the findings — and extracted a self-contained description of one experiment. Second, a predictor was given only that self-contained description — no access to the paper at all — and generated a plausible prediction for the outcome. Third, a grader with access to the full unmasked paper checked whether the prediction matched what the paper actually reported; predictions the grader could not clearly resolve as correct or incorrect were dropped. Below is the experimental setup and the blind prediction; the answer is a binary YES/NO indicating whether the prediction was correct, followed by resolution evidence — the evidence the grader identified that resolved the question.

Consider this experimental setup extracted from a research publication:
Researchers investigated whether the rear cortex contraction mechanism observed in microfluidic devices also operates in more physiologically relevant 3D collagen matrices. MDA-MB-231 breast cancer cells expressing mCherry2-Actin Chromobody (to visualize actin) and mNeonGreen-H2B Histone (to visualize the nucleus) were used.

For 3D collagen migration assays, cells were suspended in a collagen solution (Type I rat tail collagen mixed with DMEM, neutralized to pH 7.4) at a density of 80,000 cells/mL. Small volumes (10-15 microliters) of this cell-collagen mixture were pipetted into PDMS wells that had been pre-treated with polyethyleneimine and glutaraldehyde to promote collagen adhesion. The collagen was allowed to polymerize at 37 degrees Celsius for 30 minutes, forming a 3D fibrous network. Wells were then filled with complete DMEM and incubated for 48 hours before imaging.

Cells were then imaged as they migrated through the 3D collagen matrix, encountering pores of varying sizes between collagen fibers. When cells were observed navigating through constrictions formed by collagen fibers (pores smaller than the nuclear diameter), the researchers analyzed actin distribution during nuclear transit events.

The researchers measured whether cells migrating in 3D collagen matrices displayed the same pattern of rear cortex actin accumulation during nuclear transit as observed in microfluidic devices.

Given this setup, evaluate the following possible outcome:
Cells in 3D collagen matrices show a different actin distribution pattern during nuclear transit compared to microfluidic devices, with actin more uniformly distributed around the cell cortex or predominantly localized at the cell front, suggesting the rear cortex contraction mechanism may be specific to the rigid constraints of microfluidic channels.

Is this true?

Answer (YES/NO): NO